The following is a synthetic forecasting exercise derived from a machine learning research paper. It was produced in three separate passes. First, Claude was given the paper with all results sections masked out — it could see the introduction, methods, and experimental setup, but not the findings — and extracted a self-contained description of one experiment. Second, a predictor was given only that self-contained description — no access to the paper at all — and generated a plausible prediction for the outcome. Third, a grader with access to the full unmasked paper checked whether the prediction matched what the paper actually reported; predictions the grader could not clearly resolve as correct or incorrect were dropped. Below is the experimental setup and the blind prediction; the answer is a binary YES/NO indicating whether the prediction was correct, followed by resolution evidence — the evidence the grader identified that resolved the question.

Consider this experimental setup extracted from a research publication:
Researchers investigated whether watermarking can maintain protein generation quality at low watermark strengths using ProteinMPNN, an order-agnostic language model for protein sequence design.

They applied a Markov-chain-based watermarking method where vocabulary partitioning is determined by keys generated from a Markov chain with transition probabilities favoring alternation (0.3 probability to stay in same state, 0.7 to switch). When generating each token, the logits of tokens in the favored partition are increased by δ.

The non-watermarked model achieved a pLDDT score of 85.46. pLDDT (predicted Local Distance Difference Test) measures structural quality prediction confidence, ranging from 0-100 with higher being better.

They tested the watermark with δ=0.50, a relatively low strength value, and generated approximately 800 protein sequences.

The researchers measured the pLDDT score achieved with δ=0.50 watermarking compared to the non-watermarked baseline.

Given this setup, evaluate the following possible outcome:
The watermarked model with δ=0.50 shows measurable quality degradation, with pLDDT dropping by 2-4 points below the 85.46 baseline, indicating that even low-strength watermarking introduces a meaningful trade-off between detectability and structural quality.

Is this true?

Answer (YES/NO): NO